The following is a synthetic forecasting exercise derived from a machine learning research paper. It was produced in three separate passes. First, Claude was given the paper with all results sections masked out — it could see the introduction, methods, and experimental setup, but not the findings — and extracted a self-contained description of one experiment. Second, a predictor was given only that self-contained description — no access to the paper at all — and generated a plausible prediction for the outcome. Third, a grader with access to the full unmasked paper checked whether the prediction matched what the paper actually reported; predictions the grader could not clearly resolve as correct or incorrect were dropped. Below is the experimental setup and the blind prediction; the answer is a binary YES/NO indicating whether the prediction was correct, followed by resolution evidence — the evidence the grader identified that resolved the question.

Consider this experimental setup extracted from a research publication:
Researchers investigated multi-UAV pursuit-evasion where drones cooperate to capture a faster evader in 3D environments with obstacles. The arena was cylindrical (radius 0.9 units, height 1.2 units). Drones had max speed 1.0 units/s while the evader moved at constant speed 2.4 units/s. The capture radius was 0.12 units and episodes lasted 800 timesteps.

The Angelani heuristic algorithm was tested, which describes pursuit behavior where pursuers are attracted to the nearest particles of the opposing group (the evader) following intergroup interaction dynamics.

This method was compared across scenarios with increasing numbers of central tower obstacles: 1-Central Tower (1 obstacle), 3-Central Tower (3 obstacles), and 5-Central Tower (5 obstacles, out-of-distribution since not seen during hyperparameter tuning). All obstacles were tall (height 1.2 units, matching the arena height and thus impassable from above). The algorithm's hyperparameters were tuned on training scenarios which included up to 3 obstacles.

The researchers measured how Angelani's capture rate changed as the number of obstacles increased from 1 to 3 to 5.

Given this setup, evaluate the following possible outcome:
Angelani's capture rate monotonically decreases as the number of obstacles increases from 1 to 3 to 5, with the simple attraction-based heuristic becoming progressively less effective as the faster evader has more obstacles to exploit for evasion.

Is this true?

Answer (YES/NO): NO